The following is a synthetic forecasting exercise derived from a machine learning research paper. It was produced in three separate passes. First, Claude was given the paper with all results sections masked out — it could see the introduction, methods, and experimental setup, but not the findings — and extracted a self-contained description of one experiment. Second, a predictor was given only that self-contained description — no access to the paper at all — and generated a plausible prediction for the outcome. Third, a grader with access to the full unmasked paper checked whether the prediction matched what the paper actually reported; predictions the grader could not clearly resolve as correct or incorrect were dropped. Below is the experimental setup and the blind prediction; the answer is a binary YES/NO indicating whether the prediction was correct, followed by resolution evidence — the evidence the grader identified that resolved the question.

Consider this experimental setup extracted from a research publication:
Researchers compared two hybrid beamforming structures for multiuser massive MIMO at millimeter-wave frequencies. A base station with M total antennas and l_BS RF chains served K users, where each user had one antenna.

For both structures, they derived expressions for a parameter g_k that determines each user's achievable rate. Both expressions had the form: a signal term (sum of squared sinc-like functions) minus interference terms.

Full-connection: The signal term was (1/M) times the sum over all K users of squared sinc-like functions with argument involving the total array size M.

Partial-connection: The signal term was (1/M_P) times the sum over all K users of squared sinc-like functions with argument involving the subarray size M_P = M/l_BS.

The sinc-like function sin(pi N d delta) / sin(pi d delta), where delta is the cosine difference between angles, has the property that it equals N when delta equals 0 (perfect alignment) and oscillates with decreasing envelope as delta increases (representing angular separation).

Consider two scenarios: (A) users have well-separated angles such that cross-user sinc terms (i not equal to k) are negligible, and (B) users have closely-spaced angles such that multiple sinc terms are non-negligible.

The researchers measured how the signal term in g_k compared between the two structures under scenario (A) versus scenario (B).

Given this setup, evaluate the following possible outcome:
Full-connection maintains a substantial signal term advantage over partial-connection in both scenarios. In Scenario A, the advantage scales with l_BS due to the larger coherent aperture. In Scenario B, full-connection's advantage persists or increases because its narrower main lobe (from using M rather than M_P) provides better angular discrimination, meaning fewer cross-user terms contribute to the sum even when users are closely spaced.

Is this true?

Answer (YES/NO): NO